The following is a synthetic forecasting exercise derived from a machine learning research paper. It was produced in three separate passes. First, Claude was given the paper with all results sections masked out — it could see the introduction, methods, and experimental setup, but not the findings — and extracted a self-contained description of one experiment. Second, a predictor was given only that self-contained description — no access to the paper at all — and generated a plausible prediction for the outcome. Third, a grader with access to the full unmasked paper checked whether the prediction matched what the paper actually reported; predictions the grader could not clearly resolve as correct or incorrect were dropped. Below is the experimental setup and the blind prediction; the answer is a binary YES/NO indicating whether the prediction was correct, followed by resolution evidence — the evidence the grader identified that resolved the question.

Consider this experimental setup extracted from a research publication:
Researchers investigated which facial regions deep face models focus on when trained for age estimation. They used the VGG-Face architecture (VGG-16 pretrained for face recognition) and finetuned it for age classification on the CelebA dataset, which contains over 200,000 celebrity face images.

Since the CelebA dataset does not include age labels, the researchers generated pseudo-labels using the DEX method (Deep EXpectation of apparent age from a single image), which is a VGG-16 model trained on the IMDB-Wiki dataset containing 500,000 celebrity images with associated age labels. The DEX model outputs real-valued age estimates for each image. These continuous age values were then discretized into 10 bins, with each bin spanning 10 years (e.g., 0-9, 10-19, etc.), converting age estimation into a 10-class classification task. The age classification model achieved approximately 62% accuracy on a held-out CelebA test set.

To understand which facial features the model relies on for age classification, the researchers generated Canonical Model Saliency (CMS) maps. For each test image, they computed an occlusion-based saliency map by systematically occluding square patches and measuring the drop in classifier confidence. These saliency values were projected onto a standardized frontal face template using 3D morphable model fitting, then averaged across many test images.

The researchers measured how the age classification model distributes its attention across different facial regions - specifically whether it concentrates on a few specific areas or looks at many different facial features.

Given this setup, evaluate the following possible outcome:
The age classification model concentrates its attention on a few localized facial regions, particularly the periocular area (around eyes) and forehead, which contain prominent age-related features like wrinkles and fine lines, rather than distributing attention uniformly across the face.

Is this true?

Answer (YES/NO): NO